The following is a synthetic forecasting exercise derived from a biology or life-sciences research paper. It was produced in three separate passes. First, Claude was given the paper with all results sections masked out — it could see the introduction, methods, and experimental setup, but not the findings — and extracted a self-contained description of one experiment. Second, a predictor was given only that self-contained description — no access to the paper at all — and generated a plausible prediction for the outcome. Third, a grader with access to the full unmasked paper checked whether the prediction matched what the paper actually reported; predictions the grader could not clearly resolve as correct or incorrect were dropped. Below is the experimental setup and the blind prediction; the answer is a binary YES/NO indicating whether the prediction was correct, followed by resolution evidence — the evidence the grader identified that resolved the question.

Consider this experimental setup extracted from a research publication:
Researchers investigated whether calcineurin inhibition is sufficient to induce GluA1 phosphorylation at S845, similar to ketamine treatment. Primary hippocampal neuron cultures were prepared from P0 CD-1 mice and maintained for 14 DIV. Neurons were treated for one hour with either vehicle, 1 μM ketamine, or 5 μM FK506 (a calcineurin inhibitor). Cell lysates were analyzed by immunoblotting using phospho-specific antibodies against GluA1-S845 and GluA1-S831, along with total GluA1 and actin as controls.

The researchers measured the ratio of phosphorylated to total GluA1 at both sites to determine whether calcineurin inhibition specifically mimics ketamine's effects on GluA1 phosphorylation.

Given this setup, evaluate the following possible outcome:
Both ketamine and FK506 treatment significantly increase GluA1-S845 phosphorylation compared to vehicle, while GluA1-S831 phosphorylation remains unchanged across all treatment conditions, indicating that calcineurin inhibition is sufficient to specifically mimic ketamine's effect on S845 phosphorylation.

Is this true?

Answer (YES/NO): NO